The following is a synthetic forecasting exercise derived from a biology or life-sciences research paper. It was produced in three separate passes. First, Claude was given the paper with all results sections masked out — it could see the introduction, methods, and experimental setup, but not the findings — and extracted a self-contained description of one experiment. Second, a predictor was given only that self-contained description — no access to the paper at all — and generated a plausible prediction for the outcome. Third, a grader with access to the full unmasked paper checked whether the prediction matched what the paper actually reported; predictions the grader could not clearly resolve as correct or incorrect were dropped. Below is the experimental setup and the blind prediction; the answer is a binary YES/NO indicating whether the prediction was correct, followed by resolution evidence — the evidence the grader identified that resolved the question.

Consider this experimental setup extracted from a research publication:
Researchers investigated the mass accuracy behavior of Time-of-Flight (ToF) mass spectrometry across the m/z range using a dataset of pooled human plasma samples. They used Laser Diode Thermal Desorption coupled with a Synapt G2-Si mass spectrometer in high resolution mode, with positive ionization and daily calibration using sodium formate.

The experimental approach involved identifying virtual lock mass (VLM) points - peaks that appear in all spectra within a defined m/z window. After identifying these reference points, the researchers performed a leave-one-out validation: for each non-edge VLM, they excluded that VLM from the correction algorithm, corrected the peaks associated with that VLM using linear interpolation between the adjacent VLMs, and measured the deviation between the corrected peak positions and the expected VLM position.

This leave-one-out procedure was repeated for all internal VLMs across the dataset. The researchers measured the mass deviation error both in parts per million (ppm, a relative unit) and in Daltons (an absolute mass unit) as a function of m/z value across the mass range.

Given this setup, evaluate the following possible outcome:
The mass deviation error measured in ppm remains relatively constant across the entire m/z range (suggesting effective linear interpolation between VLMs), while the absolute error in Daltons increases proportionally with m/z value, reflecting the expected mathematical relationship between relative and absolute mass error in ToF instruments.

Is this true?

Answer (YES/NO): YES